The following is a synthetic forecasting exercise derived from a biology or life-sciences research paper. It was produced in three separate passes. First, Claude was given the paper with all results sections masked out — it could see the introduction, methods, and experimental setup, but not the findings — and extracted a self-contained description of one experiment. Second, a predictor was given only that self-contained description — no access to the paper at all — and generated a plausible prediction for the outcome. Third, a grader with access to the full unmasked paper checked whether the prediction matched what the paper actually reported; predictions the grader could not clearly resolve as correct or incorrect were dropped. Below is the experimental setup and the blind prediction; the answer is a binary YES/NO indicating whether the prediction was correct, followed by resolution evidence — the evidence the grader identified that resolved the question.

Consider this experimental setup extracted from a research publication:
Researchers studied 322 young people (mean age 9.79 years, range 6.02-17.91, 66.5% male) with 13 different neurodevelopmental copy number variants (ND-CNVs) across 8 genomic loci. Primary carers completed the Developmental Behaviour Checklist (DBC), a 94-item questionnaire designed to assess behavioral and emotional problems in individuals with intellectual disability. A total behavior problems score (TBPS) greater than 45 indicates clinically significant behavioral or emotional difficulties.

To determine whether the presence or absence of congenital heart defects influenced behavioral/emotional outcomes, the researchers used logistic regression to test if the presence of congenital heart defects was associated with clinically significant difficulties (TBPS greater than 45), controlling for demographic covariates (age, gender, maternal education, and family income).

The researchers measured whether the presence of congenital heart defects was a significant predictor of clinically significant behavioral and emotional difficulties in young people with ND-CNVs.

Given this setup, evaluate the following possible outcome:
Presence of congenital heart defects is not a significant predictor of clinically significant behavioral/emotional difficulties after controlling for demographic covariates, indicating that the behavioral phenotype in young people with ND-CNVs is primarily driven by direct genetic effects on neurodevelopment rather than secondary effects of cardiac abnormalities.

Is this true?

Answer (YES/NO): YES